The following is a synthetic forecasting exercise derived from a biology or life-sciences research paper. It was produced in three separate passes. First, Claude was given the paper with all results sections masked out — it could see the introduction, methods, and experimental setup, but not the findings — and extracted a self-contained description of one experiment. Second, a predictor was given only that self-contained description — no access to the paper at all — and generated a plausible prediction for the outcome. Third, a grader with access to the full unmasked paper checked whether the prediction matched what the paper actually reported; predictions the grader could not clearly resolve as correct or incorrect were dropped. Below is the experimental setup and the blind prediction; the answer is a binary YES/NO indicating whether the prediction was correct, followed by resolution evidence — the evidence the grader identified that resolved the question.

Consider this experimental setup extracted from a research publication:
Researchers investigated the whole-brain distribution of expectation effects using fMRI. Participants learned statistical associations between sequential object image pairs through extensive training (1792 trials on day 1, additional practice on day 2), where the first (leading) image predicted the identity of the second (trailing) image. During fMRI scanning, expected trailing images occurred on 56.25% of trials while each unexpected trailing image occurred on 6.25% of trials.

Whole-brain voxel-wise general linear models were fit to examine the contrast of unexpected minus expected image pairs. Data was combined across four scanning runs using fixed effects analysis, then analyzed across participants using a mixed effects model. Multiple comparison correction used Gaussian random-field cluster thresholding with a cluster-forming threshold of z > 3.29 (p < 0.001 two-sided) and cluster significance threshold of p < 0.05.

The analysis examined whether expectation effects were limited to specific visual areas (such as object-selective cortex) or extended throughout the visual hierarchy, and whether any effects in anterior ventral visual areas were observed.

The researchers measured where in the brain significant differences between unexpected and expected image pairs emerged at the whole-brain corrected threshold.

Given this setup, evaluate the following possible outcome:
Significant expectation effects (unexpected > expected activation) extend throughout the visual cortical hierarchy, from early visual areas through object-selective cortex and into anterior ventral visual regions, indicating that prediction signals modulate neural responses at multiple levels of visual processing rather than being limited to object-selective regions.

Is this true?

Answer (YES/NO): YES